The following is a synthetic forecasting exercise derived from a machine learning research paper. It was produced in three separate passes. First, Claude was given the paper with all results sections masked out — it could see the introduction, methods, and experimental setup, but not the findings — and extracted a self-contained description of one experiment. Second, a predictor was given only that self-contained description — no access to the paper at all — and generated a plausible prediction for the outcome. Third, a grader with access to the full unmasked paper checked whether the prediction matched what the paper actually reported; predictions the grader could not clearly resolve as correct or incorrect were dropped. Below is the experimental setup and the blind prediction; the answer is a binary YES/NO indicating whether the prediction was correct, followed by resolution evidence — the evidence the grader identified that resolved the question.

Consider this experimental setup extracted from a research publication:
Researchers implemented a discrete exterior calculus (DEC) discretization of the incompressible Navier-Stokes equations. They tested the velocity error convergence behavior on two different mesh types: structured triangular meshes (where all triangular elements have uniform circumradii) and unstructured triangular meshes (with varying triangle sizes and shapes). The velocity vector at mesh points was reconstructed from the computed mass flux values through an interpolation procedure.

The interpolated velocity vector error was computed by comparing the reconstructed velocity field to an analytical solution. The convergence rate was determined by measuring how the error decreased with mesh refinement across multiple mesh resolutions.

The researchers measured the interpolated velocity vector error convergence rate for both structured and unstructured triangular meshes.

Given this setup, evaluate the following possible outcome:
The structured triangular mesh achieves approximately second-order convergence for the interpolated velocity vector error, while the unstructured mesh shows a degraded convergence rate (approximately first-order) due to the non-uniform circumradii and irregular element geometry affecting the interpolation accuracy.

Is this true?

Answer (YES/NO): NO